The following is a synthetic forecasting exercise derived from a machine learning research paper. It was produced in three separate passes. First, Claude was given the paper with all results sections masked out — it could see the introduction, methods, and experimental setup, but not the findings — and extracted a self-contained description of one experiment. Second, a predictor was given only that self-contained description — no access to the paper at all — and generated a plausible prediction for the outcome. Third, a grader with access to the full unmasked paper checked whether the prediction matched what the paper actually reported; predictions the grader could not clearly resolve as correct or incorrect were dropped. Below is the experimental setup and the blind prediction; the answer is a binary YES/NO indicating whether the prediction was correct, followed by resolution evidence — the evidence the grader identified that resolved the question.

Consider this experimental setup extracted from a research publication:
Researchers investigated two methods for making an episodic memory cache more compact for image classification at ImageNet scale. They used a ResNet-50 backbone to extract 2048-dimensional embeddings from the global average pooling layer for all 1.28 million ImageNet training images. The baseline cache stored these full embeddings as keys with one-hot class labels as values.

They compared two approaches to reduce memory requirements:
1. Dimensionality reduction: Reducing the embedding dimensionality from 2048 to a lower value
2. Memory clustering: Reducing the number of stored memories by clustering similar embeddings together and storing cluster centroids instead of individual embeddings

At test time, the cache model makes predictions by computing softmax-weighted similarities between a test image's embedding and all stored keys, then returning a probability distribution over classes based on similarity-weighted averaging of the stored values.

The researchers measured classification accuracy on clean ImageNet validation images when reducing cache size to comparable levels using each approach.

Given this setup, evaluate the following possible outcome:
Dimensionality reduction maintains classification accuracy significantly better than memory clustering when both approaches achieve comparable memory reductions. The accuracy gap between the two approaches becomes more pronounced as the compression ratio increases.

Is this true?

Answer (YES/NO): NO